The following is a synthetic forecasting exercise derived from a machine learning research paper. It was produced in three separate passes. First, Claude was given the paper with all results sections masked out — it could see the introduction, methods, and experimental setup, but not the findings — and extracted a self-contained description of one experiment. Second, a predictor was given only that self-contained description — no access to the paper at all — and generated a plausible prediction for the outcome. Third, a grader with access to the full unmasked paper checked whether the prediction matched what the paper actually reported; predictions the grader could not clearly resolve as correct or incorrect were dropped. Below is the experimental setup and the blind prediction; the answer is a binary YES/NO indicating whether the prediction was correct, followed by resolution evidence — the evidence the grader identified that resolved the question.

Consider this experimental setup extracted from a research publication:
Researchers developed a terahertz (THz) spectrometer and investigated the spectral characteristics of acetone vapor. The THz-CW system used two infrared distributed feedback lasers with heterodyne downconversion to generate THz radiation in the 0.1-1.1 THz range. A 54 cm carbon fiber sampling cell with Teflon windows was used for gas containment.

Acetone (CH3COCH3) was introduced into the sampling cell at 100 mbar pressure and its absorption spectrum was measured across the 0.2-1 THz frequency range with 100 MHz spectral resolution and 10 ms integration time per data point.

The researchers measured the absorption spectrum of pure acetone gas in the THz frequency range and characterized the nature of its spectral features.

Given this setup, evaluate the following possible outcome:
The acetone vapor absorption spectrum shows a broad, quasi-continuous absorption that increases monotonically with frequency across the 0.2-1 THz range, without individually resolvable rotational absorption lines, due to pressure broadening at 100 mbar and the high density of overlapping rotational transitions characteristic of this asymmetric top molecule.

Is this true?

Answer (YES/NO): NO